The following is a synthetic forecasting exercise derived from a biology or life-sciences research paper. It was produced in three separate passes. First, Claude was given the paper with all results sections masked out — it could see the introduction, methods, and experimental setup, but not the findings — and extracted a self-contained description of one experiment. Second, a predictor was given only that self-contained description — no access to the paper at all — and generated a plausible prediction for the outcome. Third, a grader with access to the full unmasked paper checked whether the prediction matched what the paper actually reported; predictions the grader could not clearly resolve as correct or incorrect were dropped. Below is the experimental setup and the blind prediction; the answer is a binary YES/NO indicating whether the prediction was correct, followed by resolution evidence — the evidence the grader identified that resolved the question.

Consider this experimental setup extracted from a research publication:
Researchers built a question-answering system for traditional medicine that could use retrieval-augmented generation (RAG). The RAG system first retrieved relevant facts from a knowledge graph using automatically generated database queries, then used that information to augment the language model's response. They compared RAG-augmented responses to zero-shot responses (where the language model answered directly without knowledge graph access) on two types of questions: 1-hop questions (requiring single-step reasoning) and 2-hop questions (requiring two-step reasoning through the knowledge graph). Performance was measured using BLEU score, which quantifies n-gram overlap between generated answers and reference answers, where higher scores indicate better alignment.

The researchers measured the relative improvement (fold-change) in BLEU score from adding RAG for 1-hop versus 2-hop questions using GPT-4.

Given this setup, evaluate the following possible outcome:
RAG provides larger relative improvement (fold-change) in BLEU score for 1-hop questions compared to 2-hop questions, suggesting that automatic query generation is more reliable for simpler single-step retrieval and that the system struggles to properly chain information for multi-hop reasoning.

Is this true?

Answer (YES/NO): NO